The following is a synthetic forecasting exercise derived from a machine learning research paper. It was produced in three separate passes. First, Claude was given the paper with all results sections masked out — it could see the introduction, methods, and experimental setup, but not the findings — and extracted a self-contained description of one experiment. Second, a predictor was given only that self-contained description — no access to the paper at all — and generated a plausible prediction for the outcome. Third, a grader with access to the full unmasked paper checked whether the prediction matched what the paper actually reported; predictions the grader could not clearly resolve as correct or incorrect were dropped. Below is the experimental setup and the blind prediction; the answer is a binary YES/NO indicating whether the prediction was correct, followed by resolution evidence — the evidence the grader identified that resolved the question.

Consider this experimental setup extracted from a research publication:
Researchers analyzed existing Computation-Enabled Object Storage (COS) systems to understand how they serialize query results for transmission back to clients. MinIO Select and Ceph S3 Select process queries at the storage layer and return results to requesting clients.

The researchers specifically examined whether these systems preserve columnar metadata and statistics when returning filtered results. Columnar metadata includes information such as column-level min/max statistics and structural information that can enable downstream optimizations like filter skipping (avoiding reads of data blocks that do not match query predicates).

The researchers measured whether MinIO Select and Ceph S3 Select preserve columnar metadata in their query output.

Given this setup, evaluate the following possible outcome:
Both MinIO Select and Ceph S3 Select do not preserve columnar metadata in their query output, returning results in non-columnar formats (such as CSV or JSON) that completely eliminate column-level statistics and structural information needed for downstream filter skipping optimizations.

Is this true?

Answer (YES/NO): YES